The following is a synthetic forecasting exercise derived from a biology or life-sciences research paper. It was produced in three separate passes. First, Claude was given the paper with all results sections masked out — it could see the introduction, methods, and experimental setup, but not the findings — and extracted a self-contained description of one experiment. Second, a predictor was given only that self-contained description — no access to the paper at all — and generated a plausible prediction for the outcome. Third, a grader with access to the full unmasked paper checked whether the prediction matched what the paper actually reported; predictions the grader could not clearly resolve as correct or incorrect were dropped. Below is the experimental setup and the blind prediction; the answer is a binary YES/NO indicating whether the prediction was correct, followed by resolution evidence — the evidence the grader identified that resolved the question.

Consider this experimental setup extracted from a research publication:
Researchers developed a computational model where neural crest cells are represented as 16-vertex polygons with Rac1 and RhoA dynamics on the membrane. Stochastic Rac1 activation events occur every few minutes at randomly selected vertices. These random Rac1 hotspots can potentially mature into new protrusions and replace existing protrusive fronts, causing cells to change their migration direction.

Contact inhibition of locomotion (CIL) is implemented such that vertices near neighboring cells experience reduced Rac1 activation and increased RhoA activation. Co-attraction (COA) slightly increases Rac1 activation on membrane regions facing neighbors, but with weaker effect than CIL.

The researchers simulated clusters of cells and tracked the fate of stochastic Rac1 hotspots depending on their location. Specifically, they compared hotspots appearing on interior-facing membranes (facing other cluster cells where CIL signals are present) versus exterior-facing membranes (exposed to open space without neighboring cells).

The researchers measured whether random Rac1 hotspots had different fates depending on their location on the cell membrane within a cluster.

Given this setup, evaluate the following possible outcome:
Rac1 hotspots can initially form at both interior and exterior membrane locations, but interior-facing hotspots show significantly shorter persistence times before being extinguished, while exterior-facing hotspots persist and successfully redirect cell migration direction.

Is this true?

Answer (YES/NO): NO